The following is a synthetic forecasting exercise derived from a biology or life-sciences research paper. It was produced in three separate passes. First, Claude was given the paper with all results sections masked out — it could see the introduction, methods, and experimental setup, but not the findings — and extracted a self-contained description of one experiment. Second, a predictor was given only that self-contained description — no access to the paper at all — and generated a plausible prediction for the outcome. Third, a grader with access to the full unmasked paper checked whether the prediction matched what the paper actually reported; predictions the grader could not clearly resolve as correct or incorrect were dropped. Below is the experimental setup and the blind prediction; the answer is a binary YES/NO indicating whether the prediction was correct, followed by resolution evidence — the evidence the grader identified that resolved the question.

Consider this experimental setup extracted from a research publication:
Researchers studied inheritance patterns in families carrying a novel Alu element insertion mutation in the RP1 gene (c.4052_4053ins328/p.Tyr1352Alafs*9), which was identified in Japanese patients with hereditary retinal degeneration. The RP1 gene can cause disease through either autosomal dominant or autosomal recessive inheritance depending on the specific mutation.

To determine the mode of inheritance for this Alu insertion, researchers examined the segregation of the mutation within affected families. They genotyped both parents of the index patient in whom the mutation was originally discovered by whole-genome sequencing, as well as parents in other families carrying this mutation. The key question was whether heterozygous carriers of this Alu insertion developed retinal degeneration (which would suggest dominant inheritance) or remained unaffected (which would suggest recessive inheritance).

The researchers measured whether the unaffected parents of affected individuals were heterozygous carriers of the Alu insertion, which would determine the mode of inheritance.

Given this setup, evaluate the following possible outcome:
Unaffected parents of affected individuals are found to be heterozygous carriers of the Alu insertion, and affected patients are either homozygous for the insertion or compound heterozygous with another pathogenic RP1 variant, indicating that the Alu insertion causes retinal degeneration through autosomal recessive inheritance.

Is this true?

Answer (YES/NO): YES